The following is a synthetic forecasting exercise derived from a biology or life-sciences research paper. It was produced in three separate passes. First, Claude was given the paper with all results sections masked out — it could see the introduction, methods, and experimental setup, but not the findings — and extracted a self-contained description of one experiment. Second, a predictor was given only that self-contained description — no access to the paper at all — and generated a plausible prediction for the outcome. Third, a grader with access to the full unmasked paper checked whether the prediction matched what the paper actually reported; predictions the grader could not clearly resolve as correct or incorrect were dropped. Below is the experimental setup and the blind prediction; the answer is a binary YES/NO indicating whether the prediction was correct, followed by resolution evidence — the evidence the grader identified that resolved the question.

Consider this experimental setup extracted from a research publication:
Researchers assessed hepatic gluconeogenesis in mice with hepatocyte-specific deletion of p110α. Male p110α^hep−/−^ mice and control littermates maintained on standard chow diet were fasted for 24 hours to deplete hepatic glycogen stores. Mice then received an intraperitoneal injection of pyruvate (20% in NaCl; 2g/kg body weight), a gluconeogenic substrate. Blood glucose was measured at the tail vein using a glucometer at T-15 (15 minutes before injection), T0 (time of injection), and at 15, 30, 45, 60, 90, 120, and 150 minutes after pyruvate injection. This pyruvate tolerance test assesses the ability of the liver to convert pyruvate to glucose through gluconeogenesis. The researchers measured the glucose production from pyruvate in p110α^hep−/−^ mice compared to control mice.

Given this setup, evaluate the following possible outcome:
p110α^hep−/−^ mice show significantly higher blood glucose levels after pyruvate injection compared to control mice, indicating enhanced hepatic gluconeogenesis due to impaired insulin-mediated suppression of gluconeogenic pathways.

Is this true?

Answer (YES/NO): YES